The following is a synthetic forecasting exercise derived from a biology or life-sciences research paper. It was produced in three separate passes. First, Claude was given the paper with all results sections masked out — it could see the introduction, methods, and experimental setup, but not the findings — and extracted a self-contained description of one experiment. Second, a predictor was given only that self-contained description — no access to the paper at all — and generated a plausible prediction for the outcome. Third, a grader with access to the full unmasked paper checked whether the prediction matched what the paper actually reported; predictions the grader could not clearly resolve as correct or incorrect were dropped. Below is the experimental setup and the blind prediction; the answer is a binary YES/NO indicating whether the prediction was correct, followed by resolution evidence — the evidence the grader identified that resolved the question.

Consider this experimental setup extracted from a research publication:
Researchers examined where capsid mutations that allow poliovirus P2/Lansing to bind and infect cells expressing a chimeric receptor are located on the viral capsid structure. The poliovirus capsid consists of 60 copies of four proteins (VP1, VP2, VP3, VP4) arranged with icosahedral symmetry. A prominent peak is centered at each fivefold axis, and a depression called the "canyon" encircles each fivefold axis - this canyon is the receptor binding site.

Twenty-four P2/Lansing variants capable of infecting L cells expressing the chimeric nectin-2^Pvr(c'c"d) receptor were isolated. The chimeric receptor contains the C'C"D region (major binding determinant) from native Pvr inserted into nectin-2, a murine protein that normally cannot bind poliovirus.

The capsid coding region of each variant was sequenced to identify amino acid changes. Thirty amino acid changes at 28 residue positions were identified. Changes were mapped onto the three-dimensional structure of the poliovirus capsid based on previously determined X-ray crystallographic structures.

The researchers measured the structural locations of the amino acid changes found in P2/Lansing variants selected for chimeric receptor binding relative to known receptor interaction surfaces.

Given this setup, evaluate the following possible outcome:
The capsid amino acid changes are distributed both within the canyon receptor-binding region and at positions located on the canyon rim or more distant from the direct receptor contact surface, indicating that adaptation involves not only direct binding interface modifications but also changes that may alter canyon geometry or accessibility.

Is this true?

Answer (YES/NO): YES